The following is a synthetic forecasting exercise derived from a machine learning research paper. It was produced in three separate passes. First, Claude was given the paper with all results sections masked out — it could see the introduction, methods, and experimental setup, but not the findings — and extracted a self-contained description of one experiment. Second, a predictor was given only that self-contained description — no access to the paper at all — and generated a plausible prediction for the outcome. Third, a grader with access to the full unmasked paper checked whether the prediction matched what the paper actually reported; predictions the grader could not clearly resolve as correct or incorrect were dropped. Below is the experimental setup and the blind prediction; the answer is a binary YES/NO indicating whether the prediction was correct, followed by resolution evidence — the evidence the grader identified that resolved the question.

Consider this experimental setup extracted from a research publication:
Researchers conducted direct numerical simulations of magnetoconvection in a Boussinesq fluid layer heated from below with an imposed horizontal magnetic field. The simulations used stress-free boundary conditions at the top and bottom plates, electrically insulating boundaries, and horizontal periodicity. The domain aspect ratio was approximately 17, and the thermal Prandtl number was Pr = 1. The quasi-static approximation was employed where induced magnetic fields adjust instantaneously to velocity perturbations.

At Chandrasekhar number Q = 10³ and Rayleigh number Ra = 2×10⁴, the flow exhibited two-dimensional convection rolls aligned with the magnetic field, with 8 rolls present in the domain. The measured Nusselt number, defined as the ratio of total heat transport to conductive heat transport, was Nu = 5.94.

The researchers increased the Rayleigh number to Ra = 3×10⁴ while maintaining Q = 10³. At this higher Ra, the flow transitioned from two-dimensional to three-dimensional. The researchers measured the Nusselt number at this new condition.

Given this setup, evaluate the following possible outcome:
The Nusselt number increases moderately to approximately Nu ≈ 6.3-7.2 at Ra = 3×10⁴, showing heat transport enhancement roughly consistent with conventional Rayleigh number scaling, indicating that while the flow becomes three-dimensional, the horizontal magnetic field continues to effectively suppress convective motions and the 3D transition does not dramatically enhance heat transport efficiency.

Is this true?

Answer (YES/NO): NO